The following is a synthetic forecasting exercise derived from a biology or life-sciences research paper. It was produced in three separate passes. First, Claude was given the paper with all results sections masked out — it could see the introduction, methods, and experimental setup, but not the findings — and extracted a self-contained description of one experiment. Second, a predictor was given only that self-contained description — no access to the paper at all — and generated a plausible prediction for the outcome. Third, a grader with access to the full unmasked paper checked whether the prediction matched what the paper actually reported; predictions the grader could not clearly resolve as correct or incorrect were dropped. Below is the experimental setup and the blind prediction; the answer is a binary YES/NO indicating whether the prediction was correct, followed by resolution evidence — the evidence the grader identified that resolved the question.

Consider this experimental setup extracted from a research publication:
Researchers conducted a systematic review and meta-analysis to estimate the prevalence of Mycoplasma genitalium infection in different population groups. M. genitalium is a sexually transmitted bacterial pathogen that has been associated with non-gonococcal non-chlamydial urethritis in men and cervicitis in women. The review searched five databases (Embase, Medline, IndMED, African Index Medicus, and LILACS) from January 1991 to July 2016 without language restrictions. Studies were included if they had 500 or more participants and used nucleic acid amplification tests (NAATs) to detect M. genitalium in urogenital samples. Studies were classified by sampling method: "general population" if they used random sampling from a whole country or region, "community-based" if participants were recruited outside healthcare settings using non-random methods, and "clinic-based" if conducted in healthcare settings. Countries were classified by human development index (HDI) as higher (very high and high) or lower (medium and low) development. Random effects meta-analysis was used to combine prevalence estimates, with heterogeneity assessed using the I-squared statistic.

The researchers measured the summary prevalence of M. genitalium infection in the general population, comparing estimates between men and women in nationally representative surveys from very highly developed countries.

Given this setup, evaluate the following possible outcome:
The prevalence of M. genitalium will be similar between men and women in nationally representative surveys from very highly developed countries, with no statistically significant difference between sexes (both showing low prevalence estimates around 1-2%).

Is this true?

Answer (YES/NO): YES